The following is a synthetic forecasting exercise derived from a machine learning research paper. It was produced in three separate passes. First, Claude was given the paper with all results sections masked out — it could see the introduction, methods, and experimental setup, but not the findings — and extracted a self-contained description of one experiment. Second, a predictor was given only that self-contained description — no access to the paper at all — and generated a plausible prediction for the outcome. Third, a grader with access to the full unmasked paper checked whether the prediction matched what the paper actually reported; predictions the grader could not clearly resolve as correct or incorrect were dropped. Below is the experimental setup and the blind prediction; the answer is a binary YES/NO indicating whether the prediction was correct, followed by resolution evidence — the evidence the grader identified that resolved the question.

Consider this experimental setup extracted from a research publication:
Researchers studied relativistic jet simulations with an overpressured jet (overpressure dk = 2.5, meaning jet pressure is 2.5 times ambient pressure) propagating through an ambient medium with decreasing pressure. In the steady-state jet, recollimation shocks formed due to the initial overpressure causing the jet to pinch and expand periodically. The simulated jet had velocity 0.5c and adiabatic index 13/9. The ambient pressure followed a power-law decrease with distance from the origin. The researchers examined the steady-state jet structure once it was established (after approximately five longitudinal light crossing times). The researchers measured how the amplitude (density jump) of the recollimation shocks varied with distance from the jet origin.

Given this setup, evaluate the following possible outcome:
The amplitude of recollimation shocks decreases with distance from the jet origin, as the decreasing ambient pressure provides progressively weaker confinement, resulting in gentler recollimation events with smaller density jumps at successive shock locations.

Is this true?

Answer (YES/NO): YES